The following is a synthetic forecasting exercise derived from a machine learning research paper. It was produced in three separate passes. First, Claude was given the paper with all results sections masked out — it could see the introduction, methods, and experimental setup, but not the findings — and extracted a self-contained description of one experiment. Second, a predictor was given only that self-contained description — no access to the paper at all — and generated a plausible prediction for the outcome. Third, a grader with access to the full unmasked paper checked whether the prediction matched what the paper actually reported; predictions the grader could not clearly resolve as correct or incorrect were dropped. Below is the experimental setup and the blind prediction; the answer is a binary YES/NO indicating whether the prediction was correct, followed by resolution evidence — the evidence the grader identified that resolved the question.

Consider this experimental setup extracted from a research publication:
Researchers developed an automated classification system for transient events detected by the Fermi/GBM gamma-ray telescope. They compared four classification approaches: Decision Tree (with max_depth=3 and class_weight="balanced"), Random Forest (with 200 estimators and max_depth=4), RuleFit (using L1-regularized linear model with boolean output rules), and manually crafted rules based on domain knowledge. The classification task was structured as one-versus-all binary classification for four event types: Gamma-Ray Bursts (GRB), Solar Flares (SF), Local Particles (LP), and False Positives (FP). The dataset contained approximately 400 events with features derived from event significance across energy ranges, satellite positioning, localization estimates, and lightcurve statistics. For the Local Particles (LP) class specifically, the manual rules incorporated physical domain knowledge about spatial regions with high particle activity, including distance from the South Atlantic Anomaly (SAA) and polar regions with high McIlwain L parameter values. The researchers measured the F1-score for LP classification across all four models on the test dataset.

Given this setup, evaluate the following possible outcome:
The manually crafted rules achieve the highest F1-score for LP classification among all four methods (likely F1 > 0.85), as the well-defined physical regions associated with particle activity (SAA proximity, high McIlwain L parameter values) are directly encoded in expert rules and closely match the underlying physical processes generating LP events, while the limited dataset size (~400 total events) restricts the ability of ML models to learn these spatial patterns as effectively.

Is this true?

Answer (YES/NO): NO